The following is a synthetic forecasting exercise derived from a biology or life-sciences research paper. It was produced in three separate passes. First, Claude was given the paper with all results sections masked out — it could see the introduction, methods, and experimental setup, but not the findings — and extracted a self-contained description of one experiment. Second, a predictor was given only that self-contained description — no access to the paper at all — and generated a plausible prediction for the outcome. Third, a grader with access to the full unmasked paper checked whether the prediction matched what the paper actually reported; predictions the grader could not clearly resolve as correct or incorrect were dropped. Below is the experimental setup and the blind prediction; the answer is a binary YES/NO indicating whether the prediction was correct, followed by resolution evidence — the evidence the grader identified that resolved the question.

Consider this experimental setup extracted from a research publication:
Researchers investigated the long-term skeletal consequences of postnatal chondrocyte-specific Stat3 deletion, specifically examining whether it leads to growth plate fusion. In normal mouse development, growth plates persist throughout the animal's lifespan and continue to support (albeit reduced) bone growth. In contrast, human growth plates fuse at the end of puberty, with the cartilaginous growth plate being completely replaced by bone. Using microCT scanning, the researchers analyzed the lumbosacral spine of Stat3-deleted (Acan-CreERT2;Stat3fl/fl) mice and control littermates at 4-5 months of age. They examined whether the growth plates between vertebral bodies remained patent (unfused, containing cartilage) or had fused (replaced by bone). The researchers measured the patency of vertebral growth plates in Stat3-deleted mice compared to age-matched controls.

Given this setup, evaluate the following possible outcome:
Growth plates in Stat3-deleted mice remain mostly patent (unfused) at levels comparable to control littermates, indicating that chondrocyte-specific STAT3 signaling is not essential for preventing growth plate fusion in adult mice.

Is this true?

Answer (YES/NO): NO